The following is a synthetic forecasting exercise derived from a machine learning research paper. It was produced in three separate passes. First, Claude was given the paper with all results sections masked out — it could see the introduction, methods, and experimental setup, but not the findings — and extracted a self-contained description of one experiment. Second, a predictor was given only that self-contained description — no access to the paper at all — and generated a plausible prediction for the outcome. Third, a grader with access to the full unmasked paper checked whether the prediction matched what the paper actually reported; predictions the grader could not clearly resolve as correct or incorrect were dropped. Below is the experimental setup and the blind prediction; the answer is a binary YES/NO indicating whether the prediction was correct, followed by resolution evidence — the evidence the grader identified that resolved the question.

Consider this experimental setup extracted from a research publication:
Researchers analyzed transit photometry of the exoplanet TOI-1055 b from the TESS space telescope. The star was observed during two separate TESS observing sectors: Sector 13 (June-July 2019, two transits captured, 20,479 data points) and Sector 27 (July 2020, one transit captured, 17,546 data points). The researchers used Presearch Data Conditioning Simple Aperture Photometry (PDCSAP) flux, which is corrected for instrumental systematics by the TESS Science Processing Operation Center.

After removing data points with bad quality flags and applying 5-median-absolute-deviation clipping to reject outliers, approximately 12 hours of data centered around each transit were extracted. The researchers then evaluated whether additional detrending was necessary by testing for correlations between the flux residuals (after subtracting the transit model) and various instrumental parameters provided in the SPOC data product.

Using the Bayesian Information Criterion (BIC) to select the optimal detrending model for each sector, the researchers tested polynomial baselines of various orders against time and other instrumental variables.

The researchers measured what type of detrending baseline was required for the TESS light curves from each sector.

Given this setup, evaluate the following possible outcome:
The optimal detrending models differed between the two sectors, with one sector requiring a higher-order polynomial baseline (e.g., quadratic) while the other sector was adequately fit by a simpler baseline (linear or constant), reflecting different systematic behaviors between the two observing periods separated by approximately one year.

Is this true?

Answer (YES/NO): NO